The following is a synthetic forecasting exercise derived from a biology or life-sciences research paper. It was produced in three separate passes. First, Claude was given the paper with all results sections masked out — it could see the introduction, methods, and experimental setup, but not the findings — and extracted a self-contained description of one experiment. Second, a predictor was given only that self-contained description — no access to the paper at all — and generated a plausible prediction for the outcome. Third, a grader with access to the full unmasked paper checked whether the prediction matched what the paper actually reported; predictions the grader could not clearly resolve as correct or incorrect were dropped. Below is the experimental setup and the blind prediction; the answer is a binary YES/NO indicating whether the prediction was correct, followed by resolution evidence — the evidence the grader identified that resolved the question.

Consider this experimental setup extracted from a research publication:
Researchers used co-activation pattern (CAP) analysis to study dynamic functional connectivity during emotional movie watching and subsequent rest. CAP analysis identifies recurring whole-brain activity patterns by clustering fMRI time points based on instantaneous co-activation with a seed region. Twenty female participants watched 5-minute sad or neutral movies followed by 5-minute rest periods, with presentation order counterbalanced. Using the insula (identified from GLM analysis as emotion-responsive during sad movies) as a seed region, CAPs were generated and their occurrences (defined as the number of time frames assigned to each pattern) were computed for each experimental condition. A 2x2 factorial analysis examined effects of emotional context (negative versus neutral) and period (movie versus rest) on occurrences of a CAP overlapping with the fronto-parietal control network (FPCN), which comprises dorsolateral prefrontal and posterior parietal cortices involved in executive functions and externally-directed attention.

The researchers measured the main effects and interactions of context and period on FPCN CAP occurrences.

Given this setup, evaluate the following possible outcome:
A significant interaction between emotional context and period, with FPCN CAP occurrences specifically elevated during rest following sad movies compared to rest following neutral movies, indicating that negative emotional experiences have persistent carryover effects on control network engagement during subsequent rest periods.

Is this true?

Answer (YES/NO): NO